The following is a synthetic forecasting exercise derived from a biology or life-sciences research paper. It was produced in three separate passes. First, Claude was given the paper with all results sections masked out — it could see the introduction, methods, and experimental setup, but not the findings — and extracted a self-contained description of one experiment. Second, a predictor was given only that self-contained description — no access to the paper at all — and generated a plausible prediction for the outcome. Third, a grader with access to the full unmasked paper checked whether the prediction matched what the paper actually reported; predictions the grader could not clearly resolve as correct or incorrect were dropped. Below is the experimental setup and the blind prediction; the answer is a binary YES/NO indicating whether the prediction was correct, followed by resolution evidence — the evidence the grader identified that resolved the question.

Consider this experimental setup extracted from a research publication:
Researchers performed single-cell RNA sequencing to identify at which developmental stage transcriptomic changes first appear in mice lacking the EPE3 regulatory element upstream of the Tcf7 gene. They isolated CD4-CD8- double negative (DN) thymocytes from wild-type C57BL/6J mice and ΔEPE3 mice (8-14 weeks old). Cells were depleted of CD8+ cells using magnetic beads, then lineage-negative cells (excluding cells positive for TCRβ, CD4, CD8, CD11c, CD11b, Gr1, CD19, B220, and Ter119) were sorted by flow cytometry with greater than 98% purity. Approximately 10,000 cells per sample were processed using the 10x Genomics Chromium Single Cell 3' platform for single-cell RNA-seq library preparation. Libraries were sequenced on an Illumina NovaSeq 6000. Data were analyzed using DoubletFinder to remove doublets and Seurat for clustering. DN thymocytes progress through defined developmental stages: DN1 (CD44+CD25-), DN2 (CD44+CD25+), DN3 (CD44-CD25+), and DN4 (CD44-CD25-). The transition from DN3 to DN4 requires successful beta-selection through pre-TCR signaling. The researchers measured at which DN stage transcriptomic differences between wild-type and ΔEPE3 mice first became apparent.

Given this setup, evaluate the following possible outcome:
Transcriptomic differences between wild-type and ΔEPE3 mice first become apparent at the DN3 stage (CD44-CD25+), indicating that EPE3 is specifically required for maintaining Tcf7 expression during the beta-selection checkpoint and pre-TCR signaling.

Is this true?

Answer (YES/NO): NO